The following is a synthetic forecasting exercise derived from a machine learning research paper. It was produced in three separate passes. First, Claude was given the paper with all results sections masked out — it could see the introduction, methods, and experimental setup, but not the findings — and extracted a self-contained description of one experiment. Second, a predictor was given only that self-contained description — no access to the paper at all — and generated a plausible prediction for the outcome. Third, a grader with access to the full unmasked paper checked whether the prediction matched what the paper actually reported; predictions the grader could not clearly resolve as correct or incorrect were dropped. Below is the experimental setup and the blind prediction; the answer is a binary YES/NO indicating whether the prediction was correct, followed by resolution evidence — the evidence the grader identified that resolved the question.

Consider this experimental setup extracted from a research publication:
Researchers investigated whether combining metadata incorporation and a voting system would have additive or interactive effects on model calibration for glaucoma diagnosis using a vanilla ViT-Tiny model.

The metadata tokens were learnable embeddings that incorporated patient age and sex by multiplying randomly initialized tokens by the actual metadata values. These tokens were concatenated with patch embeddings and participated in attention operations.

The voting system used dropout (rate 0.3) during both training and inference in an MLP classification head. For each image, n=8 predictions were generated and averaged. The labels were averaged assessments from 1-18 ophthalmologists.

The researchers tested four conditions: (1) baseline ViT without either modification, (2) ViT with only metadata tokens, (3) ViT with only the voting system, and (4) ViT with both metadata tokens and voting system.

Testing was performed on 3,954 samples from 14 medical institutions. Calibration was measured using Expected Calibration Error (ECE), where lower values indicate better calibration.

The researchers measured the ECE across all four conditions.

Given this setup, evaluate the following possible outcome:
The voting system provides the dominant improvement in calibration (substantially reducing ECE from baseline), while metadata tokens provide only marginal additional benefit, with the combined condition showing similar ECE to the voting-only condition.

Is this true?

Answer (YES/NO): NO